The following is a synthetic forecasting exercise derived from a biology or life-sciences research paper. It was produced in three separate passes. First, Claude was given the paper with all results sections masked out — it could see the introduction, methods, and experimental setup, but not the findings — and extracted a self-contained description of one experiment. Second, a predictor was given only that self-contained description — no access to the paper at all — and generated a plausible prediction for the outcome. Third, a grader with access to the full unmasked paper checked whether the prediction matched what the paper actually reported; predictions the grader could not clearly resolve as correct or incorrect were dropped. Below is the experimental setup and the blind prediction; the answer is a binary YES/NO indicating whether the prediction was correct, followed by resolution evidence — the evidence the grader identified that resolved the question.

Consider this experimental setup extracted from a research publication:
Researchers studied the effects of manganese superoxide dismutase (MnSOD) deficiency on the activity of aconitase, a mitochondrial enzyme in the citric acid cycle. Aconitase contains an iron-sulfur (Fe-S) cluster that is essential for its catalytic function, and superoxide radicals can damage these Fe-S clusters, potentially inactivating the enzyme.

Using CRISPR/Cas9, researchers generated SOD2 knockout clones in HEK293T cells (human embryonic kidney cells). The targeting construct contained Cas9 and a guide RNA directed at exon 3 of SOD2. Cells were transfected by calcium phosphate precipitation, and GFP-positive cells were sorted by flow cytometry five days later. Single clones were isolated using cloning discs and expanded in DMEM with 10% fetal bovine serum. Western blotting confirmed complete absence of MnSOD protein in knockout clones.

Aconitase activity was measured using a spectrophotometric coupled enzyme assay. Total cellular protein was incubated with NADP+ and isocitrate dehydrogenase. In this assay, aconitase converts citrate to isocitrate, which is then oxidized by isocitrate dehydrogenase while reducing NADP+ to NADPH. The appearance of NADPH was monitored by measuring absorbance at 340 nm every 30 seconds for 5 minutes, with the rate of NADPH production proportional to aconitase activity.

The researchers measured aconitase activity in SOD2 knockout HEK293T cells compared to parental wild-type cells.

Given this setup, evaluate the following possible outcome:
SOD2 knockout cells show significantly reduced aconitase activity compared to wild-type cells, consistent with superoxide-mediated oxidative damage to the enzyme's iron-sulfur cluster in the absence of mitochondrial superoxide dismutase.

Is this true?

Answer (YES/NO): YES